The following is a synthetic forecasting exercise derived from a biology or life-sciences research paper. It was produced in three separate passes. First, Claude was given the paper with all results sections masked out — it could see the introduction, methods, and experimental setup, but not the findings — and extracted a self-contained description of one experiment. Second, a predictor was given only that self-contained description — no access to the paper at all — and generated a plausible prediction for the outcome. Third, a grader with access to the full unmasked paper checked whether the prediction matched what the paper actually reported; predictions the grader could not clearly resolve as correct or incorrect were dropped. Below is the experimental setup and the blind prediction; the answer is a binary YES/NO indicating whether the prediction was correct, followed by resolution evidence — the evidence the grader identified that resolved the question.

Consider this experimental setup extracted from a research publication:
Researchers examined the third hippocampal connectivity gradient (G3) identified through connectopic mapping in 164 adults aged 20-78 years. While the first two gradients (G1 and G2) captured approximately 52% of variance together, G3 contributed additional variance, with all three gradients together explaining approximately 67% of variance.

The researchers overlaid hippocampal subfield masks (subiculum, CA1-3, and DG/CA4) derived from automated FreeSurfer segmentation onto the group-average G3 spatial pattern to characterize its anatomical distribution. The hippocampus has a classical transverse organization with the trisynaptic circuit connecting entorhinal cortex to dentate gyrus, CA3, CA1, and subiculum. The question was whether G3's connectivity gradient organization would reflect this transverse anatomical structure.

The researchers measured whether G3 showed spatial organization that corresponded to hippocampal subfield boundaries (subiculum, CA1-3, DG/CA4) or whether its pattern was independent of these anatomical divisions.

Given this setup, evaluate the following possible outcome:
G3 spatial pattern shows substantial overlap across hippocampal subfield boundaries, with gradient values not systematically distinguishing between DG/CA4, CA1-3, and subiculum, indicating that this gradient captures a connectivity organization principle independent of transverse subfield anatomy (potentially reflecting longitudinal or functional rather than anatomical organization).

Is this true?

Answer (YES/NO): NO